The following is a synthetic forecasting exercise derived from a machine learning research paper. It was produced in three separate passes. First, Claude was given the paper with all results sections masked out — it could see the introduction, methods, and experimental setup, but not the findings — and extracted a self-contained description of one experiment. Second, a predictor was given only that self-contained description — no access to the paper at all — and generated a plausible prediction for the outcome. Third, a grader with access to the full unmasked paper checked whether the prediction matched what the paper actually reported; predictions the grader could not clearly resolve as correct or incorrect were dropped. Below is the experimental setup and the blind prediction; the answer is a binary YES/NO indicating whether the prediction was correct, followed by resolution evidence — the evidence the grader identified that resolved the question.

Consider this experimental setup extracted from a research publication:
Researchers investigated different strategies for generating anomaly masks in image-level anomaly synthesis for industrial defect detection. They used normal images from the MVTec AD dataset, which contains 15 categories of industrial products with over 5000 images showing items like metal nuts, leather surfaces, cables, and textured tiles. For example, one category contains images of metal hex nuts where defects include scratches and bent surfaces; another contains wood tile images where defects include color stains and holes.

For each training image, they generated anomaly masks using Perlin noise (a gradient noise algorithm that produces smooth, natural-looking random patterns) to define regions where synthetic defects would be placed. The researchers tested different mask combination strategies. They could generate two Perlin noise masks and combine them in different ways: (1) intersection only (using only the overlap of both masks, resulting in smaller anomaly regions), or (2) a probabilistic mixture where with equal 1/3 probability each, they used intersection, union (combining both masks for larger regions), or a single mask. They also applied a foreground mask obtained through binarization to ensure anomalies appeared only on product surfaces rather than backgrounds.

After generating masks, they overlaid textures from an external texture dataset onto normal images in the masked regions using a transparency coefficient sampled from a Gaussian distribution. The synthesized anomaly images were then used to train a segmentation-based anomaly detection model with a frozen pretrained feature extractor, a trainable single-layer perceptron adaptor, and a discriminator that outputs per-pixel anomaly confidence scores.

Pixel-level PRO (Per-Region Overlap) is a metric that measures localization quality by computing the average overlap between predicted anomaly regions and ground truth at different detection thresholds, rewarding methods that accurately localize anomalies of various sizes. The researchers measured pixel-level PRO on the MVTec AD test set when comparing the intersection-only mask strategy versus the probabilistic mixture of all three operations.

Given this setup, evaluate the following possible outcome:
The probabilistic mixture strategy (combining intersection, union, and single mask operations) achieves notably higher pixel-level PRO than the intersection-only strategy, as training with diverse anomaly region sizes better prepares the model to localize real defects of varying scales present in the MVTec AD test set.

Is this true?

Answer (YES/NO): YES